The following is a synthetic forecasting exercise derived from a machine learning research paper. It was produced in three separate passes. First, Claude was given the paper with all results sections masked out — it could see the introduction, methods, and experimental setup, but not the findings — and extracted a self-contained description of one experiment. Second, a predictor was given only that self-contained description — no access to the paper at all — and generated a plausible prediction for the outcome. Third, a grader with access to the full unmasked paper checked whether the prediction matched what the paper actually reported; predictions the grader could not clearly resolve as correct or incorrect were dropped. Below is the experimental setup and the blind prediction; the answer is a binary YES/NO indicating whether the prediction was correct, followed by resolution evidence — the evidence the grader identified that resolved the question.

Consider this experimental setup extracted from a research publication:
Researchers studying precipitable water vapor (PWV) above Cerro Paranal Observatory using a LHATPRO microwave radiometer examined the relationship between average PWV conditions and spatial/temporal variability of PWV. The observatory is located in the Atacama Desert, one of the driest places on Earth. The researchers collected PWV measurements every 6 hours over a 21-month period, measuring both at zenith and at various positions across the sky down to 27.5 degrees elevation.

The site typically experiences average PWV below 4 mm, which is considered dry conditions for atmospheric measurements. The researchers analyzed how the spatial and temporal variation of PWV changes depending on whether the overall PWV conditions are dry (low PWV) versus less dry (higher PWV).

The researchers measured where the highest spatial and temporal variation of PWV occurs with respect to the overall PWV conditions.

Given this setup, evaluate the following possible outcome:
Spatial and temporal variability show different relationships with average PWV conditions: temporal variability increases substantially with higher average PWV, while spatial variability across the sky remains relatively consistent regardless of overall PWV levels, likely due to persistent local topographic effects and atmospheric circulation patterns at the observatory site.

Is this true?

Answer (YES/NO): NO